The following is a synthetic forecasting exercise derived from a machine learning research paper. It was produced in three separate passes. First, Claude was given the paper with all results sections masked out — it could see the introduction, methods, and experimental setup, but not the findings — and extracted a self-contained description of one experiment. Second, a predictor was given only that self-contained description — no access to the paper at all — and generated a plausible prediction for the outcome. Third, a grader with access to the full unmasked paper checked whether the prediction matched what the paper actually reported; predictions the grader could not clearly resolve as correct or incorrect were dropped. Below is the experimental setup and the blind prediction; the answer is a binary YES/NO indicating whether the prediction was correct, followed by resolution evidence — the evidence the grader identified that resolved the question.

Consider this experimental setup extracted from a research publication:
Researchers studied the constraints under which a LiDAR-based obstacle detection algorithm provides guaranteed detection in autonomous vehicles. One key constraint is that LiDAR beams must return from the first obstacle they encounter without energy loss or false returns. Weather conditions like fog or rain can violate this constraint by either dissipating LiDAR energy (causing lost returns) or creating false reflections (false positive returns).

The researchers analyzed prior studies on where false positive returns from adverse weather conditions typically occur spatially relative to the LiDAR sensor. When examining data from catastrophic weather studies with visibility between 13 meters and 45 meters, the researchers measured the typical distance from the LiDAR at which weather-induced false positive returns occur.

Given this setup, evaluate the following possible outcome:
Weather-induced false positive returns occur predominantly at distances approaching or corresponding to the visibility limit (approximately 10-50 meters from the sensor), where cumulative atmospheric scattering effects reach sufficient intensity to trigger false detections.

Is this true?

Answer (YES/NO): NO